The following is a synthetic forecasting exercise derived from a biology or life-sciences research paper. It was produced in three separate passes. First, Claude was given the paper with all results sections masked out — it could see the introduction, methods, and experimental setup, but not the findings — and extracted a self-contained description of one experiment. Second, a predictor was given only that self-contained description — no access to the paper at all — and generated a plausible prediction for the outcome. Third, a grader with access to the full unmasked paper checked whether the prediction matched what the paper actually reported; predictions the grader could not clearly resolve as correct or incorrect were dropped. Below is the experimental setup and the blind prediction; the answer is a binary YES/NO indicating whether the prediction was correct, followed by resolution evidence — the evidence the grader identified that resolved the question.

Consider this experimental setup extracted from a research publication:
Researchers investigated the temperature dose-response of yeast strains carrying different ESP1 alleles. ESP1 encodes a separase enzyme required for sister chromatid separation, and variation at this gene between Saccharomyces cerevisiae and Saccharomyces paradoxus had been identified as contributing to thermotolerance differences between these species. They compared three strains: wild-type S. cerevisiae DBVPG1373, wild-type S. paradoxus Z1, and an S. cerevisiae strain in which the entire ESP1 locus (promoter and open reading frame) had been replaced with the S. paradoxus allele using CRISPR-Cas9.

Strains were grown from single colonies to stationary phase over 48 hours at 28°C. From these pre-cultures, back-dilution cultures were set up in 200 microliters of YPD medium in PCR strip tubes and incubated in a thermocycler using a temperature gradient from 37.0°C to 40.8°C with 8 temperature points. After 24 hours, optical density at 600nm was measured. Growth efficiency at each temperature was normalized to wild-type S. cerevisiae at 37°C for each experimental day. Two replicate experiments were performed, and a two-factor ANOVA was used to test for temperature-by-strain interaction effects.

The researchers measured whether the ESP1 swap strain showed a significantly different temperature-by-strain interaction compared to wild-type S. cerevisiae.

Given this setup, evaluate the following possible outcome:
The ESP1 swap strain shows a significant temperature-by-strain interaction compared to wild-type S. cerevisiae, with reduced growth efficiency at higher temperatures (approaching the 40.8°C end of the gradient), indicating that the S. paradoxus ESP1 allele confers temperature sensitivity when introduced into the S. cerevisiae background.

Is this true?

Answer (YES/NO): YES